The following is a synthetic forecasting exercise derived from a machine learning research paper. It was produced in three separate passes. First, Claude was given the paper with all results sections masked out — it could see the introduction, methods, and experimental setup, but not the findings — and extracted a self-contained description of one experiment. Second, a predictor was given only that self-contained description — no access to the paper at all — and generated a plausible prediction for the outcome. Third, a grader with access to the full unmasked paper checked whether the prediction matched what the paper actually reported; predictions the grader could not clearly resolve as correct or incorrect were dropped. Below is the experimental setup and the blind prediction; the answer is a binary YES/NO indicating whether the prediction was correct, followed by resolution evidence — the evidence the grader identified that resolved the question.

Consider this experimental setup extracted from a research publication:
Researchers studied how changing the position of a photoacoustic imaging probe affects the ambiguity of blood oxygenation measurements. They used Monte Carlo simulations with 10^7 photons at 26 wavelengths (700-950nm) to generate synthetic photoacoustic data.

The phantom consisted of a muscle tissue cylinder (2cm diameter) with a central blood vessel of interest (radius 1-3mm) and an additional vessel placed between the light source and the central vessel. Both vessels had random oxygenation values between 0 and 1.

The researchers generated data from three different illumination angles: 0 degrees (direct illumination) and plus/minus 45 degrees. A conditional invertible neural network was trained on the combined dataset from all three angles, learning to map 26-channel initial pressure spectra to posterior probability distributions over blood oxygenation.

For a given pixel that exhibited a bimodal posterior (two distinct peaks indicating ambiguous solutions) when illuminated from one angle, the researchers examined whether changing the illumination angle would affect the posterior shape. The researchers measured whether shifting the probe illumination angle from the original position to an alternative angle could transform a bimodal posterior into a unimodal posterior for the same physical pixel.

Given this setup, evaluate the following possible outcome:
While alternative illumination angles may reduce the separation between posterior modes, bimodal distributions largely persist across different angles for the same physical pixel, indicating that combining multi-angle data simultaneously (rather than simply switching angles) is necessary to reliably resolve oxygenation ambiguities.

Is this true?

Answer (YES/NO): NO